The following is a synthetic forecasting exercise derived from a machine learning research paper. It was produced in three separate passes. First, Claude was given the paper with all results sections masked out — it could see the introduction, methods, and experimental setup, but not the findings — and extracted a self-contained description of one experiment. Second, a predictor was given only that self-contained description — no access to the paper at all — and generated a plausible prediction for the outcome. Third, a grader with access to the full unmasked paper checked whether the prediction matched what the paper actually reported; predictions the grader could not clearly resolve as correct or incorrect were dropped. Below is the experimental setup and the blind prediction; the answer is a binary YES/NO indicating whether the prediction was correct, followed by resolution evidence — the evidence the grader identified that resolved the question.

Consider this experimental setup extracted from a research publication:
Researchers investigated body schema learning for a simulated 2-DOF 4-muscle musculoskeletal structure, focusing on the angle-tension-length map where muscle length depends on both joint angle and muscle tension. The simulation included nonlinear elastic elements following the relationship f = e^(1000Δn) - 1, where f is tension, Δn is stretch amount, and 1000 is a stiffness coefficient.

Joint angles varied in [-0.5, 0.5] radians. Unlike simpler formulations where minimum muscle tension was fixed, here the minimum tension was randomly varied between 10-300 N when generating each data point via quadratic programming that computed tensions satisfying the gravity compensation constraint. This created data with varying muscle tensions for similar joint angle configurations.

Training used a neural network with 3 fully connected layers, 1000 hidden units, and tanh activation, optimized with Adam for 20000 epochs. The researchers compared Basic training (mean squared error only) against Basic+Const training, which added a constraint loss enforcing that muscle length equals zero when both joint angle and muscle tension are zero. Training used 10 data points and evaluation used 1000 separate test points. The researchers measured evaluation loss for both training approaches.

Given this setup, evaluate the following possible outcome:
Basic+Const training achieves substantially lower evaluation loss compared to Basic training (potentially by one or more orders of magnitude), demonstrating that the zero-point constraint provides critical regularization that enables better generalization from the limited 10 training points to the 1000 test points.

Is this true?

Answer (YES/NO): NO